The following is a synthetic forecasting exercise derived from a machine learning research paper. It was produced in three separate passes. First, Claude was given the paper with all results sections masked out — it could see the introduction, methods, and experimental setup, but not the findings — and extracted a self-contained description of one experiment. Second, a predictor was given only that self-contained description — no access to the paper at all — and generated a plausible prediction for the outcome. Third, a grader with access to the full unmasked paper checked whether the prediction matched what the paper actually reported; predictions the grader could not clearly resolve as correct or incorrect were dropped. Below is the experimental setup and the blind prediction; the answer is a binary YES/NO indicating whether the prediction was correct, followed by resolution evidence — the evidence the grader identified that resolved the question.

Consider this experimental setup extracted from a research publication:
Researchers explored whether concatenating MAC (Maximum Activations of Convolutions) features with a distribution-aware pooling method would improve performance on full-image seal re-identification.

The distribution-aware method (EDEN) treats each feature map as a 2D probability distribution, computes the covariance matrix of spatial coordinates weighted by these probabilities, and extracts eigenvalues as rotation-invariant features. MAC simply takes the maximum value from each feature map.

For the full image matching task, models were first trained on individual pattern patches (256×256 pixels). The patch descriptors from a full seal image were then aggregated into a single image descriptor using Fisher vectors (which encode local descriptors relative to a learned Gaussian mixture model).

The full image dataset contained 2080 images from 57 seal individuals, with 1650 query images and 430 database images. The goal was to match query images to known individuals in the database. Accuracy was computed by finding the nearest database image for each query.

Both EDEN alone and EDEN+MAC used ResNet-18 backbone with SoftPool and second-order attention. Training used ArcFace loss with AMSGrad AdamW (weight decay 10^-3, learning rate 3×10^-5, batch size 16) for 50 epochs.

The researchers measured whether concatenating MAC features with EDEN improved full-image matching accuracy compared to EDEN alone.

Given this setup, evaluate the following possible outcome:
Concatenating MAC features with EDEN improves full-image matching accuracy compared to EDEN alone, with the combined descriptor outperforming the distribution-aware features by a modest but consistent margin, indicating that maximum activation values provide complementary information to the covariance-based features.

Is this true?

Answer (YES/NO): YES